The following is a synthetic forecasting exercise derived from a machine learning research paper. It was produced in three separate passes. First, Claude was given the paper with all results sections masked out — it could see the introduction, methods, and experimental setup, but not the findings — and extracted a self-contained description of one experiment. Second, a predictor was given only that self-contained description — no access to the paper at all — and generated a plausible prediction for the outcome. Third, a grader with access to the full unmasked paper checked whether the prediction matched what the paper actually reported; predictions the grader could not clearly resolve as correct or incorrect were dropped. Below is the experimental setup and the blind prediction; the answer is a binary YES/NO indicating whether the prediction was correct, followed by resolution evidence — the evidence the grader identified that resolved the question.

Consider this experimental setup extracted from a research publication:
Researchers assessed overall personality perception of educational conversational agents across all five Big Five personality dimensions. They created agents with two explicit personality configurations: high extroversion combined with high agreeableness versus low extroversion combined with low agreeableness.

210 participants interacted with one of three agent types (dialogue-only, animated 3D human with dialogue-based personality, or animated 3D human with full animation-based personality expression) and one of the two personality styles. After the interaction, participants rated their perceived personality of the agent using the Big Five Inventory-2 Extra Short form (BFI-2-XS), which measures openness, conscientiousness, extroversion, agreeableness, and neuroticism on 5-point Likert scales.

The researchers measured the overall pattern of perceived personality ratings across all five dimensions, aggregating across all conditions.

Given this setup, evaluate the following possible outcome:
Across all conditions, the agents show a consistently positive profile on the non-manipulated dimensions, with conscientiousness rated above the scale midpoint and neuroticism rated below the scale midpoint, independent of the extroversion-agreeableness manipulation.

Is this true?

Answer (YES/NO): YES